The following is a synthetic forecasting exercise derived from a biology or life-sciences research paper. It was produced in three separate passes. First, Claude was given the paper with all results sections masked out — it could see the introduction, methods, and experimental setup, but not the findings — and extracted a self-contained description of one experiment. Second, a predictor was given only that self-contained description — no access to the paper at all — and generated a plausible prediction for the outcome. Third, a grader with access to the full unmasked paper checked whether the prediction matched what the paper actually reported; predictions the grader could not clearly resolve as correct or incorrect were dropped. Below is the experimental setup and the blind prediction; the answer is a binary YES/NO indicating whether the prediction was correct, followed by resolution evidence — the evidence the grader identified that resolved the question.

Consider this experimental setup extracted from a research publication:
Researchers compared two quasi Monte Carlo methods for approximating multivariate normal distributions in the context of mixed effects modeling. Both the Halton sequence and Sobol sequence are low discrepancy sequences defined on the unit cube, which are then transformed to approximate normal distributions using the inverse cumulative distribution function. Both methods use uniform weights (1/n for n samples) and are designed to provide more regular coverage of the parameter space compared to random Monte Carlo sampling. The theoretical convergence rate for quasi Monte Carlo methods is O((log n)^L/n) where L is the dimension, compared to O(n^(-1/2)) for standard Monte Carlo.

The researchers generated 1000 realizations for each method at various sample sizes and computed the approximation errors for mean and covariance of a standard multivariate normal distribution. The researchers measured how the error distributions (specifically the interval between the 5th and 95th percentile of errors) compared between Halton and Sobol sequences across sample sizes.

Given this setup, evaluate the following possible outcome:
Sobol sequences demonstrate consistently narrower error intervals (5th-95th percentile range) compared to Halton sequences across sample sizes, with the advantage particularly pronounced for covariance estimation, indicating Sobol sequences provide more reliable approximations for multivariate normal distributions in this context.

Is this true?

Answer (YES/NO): NO